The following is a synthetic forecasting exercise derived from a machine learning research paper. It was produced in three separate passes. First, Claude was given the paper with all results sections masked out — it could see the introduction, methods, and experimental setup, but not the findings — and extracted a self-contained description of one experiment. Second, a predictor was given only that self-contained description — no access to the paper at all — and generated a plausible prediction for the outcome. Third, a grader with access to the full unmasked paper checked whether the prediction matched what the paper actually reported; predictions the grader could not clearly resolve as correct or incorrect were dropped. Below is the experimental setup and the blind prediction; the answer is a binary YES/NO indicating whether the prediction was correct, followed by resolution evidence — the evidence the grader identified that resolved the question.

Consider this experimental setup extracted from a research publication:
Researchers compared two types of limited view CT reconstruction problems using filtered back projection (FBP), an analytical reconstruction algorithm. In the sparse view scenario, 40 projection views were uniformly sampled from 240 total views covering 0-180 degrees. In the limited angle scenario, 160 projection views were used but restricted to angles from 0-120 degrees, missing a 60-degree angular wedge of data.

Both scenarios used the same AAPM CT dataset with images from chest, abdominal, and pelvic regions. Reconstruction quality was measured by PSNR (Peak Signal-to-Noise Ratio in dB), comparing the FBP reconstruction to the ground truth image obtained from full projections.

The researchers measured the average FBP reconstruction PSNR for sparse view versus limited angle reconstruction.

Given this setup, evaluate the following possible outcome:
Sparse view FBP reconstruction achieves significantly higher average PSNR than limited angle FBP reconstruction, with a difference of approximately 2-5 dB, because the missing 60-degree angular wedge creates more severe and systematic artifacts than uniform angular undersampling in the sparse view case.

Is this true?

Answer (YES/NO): NO